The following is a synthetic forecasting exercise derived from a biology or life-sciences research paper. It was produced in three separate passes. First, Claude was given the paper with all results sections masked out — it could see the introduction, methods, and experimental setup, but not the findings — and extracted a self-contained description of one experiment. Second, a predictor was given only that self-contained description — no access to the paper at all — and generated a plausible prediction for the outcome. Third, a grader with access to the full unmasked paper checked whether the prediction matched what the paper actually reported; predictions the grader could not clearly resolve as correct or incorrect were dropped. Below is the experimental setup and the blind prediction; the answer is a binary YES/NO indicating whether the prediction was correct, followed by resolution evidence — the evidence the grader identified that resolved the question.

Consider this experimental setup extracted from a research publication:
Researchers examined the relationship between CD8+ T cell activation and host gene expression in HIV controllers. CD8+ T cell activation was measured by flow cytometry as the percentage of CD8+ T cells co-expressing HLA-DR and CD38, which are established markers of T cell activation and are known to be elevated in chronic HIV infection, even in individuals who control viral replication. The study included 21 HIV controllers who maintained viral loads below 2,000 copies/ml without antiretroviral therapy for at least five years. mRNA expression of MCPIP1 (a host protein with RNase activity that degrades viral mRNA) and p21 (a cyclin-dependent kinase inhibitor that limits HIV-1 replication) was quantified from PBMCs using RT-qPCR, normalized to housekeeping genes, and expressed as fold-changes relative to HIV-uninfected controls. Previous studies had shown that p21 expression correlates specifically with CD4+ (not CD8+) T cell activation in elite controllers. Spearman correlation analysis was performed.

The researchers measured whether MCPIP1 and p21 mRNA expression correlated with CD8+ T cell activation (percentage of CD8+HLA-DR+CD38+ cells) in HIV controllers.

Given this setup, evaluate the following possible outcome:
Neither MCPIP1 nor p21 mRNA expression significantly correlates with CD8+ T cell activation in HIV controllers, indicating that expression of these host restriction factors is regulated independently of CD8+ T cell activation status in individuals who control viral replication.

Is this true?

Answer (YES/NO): YES